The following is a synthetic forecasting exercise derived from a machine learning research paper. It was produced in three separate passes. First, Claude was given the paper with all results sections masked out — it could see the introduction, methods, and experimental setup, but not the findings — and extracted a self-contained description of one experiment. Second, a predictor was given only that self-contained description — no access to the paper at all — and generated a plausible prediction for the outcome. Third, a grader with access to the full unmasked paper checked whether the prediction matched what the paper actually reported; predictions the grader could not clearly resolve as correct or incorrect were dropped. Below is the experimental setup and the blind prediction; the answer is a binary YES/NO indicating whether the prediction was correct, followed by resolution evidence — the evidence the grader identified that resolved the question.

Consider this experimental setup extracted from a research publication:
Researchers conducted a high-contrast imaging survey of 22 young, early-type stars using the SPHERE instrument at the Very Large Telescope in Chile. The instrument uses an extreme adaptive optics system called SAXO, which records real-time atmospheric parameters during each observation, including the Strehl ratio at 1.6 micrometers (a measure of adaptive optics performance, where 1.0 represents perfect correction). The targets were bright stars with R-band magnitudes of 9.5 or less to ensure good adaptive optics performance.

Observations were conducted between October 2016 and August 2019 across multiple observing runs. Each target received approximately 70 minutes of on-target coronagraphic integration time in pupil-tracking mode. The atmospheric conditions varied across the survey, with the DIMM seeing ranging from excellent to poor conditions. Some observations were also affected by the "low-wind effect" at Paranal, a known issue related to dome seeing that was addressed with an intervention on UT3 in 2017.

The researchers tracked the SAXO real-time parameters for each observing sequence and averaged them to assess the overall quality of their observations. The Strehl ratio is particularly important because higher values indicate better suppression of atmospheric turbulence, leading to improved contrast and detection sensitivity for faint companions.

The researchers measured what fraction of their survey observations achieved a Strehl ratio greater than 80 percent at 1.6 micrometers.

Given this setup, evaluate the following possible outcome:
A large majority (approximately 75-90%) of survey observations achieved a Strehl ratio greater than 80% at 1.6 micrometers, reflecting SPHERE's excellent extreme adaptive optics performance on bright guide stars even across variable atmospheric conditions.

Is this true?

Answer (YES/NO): NO